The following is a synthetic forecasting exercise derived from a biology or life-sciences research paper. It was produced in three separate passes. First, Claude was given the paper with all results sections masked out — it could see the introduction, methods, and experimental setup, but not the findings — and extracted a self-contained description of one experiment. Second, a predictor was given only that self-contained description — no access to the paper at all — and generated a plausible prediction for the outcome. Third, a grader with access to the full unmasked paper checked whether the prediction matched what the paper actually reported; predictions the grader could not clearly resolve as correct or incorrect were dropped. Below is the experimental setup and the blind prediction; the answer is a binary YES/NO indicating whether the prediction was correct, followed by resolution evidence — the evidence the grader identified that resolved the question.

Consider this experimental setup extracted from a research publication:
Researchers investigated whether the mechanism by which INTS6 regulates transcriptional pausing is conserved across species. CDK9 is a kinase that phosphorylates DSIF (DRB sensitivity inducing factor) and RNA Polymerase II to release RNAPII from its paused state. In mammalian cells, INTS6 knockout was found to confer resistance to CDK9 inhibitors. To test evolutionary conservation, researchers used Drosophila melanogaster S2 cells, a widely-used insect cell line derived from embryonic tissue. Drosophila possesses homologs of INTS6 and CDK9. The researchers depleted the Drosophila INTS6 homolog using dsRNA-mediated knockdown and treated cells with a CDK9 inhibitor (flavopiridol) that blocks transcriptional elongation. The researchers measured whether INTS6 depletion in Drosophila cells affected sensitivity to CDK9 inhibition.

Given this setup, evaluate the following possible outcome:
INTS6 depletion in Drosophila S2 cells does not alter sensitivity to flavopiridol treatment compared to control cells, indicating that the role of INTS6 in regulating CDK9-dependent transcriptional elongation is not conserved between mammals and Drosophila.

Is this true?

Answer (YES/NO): NO